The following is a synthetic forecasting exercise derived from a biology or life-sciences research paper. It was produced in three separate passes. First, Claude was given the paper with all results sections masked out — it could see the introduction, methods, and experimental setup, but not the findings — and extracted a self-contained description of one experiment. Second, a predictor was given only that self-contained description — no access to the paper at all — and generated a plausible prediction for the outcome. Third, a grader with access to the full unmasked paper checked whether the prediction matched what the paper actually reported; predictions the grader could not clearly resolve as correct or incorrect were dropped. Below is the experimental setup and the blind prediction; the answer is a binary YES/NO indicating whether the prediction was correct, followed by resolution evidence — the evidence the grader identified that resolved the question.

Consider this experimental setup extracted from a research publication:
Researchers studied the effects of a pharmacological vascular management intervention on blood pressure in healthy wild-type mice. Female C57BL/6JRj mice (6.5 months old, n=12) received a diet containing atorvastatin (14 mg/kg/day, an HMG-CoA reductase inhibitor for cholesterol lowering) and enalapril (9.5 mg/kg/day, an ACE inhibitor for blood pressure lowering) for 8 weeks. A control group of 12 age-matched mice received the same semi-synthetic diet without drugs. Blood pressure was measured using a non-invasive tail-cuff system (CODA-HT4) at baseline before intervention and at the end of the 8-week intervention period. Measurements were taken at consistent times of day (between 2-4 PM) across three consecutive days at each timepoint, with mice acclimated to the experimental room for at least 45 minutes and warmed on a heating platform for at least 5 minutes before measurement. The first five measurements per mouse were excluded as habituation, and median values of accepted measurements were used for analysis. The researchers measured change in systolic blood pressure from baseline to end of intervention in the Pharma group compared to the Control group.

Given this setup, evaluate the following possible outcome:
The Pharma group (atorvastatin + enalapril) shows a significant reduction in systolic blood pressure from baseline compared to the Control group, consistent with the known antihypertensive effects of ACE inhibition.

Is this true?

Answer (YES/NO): NO